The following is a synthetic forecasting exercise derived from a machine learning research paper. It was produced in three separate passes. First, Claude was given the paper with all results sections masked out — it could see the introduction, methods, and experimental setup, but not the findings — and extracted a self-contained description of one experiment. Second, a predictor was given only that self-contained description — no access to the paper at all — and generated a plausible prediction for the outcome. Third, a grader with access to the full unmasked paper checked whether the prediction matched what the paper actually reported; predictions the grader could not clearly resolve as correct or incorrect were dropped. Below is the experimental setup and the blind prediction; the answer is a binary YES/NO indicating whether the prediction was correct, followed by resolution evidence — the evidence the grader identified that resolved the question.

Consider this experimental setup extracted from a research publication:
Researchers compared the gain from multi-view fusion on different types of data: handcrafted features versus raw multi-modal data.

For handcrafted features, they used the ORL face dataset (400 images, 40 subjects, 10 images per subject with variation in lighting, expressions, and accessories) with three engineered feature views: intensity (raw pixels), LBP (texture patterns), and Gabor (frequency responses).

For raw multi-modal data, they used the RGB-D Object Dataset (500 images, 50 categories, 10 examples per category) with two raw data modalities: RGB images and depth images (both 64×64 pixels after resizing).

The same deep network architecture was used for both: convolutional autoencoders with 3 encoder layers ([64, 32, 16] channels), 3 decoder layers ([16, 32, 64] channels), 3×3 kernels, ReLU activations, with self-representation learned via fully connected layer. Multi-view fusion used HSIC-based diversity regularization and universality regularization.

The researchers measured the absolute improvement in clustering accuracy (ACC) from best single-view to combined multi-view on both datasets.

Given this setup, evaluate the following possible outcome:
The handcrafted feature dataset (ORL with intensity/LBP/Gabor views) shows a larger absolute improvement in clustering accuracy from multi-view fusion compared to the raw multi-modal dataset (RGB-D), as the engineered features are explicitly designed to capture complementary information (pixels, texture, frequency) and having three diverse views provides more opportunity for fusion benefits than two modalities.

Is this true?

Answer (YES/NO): YES